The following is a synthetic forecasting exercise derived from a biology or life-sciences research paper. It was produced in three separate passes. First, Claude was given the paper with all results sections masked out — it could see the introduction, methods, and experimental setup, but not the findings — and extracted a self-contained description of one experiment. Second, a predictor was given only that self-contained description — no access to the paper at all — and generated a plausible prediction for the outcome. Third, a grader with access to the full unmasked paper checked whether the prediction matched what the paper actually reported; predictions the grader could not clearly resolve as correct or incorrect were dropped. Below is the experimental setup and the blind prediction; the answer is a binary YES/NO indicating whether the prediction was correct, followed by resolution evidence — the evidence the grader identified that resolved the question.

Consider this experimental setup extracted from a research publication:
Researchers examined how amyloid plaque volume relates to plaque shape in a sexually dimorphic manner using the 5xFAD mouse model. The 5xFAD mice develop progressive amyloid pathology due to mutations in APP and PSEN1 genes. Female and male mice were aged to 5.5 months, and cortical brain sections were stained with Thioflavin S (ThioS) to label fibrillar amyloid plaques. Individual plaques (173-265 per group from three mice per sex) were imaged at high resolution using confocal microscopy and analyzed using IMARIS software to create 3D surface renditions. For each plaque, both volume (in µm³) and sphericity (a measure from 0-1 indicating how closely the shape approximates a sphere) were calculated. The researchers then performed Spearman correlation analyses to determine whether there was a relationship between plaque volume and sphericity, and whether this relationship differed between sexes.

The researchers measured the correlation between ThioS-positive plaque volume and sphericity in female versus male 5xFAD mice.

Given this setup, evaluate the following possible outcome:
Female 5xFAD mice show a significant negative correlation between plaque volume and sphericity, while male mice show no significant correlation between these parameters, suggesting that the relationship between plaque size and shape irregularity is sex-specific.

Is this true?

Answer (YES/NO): NO